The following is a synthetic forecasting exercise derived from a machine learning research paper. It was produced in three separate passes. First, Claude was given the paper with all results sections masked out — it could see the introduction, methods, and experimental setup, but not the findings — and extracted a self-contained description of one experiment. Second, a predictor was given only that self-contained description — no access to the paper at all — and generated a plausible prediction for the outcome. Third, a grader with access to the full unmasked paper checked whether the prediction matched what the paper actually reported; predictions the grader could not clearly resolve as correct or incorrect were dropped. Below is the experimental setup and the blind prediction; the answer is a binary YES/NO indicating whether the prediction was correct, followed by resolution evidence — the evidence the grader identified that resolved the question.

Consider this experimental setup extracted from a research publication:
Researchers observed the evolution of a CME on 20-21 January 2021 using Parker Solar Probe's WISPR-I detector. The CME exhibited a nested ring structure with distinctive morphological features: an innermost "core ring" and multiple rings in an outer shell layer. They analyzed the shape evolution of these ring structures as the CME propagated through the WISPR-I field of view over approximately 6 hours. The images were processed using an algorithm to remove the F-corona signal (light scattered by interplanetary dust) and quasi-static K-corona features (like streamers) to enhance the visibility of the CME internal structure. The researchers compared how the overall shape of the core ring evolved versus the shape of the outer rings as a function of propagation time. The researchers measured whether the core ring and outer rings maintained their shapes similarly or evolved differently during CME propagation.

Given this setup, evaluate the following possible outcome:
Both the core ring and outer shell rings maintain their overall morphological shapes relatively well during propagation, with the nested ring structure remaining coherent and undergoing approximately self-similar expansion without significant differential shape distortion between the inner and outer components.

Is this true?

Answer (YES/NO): NO